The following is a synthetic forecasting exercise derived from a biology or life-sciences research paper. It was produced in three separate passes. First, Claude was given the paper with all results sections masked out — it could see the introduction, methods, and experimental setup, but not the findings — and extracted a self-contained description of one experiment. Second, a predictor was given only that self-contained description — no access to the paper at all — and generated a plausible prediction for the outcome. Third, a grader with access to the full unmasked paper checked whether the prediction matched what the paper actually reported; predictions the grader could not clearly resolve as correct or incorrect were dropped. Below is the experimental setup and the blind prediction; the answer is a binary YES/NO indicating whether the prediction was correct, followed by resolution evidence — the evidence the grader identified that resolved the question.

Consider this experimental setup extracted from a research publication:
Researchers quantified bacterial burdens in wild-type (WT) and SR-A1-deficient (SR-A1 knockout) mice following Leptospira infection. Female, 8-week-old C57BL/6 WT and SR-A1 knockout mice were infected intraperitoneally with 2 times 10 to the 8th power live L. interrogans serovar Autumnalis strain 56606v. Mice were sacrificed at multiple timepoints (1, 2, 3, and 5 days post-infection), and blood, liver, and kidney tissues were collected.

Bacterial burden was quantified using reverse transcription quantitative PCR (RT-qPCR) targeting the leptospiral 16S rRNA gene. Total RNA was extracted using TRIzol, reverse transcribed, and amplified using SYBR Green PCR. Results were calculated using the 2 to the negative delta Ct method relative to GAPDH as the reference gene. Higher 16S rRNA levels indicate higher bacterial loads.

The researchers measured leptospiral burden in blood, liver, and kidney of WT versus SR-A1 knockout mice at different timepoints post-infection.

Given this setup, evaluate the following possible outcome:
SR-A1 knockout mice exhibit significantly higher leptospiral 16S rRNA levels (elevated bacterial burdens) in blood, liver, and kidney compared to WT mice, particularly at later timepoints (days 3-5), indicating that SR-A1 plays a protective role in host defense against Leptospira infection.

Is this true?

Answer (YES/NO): NO